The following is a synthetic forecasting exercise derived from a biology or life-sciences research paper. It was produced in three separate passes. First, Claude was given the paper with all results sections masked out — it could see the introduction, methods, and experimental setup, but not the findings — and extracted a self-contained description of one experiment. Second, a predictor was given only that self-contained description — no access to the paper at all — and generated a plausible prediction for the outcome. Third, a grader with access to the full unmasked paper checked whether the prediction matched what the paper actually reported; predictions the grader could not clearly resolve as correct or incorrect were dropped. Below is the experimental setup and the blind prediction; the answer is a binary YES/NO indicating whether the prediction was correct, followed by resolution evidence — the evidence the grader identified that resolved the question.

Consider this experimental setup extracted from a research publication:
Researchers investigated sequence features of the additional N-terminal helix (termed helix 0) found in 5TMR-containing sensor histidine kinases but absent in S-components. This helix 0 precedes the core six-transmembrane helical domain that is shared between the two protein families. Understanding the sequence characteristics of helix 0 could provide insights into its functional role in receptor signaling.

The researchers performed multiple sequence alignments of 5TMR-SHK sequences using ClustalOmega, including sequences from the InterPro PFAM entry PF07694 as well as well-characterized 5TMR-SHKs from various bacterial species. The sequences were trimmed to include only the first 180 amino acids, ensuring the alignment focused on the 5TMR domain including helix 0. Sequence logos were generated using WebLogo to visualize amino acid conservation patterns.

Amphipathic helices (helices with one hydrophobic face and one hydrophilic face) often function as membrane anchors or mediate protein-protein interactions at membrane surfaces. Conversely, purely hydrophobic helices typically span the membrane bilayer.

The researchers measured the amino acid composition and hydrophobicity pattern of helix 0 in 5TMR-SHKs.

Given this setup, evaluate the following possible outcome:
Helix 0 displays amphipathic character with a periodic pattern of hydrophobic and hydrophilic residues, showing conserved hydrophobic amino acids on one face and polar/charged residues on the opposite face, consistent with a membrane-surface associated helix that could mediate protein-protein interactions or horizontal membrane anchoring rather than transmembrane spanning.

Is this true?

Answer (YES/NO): NO